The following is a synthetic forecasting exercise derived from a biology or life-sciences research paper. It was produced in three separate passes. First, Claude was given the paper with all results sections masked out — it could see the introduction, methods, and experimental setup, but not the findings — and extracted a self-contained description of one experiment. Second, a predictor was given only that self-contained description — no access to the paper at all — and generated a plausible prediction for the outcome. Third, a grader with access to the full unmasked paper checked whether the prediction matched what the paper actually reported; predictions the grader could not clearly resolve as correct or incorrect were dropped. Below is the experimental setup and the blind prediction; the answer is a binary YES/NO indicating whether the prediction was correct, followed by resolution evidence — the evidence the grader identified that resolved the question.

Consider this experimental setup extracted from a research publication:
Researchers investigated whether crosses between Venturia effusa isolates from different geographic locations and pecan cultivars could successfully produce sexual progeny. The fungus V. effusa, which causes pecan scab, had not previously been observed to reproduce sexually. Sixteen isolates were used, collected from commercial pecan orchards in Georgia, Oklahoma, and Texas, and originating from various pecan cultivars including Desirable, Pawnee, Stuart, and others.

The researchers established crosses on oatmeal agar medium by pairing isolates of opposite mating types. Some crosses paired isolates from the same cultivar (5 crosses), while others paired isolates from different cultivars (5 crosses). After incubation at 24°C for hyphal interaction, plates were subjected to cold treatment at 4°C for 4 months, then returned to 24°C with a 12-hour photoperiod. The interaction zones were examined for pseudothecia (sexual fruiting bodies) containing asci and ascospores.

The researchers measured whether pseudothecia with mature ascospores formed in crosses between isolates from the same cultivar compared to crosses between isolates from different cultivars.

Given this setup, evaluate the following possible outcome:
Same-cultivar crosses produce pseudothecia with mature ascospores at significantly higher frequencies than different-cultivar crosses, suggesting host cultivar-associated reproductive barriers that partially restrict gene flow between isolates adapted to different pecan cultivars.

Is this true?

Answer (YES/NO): NO